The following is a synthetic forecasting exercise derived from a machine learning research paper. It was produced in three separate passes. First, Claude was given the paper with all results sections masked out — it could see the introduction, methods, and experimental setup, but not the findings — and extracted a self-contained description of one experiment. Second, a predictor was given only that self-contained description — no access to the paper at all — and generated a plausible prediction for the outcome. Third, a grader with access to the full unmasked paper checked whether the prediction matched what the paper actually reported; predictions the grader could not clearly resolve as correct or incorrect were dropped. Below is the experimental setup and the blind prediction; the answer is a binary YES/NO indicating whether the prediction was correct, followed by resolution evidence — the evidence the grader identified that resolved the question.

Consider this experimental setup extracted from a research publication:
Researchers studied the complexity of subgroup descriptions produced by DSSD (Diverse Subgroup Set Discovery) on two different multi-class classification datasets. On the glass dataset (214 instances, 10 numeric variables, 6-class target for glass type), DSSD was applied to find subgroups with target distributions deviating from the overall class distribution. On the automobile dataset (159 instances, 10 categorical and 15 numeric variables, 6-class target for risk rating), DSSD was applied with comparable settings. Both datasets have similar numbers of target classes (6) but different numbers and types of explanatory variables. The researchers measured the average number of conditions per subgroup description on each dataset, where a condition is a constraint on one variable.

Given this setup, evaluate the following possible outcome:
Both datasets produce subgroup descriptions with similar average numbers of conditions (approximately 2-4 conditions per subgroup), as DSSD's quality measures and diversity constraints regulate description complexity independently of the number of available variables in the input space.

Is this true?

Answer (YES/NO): NO